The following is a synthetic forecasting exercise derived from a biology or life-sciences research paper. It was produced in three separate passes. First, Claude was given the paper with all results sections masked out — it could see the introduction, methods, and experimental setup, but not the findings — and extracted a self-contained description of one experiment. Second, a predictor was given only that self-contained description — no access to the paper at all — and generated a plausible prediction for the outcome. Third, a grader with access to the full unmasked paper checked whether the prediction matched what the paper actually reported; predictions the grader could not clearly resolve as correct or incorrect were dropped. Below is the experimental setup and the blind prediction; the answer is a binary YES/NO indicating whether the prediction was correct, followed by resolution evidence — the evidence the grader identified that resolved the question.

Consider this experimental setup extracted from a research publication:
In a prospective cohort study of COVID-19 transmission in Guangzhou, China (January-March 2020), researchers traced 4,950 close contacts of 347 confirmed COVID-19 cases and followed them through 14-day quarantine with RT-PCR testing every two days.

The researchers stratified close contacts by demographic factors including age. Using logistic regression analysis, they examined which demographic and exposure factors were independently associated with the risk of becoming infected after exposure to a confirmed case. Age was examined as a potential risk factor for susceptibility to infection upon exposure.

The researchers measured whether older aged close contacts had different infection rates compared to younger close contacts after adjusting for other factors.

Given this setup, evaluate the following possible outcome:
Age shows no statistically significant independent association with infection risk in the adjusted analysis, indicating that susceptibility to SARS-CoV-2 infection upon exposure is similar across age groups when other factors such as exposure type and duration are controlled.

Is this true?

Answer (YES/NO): NO